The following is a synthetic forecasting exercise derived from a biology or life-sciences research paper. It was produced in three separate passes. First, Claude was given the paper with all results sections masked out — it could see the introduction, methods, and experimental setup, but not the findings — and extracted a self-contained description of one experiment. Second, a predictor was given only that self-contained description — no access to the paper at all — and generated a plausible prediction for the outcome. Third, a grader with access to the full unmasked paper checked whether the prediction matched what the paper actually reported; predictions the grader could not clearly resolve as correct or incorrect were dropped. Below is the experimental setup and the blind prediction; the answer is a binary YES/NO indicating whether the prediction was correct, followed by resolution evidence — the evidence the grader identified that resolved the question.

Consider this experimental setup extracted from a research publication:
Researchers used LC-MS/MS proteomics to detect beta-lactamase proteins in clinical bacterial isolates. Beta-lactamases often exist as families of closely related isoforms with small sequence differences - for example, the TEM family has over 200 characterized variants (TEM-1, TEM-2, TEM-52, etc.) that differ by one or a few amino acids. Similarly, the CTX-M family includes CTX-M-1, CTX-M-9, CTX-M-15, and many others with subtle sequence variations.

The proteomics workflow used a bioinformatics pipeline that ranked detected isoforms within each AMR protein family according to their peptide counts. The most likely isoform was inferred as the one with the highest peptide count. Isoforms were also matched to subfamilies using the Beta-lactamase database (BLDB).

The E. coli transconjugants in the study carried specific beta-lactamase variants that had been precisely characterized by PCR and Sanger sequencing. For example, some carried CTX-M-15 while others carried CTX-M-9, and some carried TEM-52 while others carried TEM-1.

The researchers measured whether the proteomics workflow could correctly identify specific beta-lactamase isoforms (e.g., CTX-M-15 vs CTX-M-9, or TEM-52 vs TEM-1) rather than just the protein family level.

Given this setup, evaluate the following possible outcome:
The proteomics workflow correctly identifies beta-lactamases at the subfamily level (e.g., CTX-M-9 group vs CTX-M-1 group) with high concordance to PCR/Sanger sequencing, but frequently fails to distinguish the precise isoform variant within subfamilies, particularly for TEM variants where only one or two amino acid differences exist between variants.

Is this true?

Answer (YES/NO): YES